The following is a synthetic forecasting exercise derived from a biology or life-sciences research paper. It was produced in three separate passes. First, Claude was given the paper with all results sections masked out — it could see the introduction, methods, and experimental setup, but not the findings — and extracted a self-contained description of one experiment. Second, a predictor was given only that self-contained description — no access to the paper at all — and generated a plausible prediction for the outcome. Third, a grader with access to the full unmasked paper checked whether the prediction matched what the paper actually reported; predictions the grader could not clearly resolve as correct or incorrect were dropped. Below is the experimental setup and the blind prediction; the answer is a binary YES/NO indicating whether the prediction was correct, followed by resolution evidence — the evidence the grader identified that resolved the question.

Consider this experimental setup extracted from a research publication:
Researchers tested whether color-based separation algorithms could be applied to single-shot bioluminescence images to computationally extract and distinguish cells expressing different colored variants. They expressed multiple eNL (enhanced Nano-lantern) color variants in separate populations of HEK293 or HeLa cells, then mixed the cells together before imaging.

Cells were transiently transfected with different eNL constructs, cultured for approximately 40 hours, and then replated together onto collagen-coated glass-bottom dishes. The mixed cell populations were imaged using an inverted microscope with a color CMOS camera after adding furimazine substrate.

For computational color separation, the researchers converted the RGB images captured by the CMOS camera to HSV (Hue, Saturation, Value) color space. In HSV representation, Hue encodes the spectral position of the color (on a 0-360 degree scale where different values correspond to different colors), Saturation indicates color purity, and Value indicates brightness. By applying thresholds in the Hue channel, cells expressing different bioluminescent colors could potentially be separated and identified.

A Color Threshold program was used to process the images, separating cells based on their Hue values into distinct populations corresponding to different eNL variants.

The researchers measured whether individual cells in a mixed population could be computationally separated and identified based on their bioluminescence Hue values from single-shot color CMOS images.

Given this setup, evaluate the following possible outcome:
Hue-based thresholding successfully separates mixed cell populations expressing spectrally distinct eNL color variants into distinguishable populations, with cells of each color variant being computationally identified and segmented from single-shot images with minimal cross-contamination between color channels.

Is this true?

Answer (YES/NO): YES